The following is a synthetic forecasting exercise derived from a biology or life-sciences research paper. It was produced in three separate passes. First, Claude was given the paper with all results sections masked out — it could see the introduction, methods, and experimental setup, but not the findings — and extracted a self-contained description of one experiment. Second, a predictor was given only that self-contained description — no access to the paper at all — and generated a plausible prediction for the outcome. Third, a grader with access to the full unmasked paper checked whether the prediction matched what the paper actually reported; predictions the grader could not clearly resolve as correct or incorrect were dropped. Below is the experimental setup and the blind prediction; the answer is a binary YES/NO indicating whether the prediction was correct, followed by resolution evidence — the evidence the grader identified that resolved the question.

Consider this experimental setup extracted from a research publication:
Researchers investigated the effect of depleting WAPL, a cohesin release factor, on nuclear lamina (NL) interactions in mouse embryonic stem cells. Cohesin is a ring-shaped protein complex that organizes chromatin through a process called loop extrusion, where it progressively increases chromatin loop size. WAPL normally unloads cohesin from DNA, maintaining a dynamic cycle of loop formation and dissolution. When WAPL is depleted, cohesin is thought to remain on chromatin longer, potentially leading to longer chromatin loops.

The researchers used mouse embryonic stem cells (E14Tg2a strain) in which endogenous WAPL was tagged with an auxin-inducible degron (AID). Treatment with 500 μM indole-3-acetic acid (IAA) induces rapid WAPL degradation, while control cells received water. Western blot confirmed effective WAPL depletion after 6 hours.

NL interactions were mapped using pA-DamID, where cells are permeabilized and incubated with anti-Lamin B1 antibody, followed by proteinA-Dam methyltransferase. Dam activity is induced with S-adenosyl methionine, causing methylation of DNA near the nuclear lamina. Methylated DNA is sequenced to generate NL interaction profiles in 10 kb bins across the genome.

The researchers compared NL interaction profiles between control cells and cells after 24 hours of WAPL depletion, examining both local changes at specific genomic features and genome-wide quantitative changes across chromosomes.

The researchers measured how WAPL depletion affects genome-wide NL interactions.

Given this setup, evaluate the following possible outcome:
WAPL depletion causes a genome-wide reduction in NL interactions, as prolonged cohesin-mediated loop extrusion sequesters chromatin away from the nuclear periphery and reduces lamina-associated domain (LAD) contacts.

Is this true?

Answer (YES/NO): NO